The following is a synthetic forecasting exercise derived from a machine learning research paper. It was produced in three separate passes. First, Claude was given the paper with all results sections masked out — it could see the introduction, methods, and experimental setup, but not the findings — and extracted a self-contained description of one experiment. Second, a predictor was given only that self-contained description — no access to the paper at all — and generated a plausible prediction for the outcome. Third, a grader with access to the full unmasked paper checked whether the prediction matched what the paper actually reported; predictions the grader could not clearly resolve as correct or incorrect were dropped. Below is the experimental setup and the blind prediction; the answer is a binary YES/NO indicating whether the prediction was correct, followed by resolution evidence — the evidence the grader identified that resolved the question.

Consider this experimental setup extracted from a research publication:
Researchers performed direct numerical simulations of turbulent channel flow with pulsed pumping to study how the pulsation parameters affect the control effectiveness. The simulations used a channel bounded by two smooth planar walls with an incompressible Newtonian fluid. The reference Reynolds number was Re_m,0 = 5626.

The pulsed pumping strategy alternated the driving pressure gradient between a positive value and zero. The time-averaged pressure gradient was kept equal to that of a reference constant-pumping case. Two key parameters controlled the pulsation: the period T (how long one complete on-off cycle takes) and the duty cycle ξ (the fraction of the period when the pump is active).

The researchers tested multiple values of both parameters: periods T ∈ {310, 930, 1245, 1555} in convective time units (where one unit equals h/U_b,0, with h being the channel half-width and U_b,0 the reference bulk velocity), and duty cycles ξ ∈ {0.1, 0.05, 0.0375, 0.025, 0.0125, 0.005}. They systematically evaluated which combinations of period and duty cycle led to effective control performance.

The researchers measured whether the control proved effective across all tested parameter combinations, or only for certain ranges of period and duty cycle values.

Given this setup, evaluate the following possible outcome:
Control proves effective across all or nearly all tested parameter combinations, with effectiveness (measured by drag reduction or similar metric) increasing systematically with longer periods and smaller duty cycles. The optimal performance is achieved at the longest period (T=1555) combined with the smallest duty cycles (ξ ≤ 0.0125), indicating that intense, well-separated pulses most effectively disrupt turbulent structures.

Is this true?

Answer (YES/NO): NO